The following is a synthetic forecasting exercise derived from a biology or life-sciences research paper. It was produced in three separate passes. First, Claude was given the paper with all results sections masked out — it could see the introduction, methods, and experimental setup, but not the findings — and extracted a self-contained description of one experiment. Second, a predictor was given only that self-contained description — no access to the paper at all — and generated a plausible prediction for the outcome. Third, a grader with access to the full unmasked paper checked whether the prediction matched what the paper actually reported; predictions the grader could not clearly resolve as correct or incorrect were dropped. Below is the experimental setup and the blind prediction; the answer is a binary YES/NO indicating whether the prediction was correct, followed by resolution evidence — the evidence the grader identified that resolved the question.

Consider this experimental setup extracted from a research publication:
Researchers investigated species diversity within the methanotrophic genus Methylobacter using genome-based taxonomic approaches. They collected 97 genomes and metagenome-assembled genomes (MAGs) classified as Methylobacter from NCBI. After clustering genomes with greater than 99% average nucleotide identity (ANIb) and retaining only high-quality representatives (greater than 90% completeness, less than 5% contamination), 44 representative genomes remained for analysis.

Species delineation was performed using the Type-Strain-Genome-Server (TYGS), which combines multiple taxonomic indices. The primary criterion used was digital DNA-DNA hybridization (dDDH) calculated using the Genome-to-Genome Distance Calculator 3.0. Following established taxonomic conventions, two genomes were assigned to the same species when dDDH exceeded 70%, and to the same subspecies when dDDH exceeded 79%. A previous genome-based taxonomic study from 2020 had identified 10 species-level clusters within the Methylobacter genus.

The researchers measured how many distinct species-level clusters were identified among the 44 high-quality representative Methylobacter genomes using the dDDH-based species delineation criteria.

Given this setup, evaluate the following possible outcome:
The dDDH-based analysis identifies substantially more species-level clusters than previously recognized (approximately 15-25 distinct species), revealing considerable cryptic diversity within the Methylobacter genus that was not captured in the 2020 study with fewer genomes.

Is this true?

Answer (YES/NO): NO